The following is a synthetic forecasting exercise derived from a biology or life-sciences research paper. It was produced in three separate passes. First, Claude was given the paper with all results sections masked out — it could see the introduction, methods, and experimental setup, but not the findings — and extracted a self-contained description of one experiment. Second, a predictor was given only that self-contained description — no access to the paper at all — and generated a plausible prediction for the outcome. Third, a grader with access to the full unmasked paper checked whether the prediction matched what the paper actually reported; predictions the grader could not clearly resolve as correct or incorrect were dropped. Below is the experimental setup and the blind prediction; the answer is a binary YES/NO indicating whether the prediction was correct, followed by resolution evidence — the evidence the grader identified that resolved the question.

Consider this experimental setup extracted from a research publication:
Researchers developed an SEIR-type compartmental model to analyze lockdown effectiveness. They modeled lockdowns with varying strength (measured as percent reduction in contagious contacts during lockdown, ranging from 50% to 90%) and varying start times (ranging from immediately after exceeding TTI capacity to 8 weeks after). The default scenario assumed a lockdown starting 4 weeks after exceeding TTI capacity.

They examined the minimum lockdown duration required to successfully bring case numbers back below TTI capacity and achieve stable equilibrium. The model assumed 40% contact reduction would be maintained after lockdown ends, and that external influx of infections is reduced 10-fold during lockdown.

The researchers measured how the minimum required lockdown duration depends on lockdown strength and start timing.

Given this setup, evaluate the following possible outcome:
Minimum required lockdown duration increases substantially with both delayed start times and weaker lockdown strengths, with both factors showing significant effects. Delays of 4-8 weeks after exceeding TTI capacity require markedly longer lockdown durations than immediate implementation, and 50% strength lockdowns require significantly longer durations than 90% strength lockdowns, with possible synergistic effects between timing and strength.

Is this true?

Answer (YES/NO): YES